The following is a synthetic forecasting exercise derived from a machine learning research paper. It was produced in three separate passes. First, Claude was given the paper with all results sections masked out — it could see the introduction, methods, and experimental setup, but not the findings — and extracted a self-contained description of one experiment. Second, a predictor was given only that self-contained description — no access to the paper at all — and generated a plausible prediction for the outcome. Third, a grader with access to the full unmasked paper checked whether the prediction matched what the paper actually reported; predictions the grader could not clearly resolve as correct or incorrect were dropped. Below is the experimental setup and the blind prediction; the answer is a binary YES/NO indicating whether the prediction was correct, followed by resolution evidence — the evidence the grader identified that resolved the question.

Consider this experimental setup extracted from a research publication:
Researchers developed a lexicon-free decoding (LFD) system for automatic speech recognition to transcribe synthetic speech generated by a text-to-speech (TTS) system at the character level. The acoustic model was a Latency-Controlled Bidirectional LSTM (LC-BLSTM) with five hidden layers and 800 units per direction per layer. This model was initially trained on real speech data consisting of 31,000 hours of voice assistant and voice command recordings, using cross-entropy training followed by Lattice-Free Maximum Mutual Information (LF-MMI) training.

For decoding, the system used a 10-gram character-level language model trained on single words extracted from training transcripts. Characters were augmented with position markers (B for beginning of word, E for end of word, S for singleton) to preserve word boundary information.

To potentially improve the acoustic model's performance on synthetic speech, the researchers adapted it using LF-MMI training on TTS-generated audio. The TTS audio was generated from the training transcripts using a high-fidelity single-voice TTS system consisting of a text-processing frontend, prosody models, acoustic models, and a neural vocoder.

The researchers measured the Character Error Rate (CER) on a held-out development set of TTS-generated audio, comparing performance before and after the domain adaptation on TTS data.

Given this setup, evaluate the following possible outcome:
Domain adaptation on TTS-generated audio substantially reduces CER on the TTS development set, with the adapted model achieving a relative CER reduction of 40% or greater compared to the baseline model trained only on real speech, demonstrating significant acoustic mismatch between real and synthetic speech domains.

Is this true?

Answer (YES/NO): YES